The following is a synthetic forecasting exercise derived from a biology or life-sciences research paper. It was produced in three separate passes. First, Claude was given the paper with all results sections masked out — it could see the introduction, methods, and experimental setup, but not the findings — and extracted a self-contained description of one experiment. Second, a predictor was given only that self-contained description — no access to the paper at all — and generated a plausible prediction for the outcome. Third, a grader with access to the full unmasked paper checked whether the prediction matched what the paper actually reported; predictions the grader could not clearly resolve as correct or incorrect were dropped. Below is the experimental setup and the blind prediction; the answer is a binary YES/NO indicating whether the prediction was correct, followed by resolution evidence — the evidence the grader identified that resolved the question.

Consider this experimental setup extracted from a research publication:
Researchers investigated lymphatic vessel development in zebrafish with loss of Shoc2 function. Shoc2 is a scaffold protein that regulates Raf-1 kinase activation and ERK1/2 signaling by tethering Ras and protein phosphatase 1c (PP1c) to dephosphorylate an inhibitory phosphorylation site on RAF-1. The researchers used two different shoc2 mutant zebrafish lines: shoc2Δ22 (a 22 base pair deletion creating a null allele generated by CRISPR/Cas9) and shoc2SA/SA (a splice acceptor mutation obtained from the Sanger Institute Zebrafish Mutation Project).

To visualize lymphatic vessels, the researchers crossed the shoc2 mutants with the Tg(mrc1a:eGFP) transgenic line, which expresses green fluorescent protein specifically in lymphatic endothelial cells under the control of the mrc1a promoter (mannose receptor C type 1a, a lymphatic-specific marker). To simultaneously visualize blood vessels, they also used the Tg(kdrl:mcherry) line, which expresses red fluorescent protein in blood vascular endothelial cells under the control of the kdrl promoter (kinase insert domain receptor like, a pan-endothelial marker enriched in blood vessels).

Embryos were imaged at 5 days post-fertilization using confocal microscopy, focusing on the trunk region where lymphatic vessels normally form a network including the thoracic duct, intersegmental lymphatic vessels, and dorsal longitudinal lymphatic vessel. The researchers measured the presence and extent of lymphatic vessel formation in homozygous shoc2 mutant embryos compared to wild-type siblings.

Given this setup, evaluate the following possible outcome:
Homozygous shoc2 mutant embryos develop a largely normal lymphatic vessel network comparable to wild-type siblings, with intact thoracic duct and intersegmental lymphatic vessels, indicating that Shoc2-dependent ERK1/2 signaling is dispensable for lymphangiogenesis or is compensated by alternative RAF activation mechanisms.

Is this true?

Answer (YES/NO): NO